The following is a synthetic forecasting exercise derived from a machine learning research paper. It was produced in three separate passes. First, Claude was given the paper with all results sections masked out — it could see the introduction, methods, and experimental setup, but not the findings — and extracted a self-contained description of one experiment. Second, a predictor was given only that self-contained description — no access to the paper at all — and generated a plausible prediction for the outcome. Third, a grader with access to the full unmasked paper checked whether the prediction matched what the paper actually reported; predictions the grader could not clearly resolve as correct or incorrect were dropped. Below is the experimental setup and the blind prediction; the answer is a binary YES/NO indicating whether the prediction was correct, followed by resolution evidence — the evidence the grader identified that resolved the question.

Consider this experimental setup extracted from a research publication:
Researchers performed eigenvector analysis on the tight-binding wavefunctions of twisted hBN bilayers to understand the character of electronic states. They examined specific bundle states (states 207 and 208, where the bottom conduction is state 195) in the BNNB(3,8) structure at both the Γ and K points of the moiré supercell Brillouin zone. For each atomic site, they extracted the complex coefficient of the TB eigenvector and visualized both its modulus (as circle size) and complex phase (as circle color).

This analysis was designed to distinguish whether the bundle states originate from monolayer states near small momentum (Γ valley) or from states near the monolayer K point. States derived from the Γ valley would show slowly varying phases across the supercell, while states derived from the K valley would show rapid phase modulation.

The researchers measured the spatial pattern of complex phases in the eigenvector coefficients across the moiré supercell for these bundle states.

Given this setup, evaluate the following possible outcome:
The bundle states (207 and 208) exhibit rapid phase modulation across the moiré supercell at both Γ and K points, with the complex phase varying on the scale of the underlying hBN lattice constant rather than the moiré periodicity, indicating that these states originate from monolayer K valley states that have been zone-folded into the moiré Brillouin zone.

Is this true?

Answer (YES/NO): YES